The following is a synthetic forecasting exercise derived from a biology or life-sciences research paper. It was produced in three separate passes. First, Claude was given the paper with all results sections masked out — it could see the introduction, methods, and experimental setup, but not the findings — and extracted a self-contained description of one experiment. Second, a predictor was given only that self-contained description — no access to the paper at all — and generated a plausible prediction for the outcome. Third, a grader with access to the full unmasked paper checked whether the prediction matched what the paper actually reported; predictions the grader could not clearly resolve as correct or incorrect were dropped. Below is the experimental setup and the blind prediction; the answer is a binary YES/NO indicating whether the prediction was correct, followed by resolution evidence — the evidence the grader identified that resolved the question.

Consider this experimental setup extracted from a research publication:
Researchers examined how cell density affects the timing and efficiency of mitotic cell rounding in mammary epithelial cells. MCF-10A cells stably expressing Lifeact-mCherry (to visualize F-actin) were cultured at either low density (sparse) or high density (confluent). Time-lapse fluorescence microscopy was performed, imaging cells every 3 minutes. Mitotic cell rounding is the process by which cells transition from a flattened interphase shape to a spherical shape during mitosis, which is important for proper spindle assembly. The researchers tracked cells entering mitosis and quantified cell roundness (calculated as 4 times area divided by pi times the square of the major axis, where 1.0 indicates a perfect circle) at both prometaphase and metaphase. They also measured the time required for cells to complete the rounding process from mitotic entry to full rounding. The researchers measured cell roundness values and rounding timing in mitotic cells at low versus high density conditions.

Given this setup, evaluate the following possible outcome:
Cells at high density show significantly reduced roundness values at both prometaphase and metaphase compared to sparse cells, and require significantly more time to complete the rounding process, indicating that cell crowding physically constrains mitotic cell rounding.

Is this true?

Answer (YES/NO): YES